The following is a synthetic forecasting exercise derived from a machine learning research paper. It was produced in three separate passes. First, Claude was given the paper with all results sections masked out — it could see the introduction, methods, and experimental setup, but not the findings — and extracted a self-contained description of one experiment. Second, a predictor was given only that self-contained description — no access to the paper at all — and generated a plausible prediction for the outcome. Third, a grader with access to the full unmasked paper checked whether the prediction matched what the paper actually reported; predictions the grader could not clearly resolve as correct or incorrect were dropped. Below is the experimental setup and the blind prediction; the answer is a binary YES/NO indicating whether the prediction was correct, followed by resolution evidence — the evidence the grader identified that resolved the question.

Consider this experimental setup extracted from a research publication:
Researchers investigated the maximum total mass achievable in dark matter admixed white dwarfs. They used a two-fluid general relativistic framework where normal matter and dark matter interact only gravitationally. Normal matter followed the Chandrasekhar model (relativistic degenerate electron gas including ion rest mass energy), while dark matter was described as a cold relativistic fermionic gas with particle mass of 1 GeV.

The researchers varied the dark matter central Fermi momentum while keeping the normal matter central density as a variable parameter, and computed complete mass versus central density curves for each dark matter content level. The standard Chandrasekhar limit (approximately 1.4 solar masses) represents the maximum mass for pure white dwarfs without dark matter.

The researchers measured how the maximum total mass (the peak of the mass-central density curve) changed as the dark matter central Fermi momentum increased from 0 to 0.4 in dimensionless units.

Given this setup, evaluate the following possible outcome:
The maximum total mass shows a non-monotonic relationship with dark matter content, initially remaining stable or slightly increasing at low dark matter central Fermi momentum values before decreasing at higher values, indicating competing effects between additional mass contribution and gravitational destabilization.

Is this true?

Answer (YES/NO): NO